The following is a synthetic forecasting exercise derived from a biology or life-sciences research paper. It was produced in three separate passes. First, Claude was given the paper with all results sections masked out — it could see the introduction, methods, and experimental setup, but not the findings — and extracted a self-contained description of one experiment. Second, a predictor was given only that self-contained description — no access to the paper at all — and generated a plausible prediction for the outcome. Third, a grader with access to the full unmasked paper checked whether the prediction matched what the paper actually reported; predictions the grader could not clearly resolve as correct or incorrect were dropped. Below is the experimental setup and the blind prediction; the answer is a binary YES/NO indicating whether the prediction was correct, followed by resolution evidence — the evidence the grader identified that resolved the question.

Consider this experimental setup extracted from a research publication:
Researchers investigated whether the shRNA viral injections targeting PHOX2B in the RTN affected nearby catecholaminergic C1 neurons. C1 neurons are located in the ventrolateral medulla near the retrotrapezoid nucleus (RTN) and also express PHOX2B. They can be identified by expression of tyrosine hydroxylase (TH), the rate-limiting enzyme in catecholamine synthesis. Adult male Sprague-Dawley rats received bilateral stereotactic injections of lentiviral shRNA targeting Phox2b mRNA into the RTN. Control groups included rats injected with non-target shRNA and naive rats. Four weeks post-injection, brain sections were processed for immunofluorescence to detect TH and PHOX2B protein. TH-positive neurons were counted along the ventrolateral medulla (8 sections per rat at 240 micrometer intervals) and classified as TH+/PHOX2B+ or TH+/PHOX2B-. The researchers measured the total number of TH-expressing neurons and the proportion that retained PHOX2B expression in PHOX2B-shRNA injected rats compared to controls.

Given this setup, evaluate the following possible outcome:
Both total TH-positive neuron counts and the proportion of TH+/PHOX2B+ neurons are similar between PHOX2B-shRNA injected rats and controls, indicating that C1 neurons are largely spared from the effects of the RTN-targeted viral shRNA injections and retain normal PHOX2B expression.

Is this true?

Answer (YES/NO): YES